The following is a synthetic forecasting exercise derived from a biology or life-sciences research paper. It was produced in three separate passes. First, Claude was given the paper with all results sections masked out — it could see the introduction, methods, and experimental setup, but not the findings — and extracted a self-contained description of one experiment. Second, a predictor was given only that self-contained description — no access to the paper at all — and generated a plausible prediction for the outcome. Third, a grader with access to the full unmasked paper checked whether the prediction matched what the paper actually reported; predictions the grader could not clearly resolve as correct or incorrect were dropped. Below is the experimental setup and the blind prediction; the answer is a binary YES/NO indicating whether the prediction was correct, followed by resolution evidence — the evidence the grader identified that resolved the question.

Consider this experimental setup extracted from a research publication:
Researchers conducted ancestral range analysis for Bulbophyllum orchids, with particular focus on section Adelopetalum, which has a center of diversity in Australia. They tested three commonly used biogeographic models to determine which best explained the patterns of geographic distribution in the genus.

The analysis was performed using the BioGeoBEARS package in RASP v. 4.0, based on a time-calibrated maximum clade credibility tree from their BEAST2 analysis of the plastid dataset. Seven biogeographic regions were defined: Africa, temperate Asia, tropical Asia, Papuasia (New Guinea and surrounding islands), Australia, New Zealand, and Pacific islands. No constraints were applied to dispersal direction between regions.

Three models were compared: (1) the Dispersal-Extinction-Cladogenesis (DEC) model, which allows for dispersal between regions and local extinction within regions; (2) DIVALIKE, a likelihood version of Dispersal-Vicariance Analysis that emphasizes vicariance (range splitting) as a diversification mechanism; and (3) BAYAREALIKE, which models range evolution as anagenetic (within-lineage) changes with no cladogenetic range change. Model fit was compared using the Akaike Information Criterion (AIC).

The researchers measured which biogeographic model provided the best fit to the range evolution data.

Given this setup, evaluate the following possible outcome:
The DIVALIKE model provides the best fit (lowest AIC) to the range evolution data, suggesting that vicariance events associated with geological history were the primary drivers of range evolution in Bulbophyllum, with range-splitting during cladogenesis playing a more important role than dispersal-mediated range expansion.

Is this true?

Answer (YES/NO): NO